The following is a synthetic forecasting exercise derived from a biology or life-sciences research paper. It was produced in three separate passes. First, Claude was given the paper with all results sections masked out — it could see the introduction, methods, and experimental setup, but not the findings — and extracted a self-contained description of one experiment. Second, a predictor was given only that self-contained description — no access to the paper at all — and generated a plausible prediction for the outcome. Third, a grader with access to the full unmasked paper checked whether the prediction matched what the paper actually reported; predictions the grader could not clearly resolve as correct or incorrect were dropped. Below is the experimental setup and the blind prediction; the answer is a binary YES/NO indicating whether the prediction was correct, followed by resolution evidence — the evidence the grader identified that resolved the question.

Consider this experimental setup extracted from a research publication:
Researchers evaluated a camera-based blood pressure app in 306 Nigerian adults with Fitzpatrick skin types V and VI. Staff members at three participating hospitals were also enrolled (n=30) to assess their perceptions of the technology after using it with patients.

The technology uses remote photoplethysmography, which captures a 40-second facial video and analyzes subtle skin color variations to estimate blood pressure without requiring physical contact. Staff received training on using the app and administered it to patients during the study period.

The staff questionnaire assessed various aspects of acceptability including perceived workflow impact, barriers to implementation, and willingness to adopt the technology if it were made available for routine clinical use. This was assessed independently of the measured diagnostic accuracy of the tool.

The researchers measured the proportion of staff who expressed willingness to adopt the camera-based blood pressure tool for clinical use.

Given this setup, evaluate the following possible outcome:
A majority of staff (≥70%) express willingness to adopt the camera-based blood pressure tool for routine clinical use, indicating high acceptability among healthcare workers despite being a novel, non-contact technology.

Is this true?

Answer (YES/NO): YES